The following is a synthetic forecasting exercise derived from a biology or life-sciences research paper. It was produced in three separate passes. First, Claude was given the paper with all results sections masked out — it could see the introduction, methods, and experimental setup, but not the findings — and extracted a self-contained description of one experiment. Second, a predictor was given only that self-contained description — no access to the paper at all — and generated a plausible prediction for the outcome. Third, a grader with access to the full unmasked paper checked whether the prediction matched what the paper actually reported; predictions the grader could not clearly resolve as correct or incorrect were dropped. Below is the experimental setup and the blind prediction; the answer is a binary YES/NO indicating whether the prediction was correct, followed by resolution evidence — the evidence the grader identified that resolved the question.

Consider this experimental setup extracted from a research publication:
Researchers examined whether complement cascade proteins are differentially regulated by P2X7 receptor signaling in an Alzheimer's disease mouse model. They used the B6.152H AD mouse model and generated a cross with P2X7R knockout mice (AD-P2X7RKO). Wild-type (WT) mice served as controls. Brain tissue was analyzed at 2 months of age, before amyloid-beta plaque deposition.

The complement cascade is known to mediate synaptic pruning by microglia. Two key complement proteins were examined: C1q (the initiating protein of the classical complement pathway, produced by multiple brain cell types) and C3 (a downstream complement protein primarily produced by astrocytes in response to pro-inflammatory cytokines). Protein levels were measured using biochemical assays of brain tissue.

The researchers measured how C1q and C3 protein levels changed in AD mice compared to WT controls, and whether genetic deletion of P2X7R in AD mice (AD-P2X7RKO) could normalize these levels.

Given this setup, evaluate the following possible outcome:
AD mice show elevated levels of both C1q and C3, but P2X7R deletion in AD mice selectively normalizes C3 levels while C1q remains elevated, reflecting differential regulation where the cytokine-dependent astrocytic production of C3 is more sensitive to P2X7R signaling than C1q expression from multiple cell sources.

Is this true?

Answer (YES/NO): YES